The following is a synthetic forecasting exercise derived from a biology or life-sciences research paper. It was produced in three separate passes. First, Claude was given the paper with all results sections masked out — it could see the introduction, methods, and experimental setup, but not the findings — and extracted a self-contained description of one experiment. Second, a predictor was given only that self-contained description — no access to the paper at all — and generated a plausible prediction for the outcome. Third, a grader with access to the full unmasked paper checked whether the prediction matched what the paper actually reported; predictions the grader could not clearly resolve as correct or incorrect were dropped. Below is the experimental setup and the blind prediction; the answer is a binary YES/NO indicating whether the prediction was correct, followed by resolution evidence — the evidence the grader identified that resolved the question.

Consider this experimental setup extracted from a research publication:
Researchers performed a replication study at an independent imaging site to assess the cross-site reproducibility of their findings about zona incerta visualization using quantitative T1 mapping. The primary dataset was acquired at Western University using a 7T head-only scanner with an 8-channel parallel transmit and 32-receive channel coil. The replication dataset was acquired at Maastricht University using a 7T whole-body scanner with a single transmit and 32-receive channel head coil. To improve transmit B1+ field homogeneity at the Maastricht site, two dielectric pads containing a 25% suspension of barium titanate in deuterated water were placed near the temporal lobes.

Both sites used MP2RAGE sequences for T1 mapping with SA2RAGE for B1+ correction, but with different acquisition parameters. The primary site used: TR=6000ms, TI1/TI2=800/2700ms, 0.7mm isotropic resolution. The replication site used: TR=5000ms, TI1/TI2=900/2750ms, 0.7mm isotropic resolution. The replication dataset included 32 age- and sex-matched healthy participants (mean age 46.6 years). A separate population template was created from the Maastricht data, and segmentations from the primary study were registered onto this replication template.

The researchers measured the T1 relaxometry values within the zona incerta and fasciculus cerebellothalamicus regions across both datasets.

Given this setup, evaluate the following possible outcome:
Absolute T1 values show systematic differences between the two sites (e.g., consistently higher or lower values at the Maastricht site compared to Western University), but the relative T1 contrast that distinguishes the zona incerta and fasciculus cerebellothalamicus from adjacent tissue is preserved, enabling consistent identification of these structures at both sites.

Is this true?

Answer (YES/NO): YES